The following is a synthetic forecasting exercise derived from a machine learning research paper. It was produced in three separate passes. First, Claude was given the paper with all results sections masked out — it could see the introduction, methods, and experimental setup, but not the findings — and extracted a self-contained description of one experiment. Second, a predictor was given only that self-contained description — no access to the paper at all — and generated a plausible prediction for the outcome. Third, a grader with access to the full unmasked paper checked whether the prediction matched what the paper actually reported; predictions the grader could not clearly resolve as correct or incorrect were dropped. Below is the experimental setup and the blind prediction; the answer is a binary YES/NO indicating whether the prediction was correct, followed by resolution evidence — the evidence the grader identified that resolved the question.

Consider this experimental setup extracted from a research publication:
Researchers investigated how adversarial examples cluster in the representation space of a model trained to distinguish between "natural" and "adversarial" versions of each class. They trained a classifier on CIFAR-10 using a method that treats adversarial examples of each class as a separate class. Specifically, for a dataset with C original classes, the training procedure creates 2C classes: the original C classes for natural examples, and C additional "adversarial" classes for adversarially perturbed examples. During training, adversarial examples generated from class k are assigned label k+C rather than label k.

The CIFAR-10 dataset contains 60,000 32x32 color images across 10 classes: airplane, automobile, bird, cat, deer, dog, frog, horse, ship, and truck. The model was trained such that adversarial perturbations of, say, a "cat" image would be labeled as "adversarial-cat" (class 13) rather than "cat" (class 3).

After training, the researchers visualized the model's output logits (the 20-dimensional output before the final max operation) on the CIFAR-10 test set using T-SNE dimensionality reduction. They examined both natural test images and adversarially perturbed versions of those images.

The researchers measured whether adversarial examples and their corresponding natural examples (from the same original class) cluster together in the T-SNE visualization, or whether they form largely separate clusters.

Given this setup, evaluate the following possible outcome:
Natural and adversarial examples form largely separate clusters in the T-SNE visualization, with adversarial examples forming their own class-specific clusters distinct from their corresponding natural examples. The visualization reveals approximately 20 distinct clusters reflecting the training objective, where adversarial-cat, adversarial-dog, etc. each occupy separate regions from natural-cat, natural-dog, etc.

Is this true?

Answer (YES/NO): YES